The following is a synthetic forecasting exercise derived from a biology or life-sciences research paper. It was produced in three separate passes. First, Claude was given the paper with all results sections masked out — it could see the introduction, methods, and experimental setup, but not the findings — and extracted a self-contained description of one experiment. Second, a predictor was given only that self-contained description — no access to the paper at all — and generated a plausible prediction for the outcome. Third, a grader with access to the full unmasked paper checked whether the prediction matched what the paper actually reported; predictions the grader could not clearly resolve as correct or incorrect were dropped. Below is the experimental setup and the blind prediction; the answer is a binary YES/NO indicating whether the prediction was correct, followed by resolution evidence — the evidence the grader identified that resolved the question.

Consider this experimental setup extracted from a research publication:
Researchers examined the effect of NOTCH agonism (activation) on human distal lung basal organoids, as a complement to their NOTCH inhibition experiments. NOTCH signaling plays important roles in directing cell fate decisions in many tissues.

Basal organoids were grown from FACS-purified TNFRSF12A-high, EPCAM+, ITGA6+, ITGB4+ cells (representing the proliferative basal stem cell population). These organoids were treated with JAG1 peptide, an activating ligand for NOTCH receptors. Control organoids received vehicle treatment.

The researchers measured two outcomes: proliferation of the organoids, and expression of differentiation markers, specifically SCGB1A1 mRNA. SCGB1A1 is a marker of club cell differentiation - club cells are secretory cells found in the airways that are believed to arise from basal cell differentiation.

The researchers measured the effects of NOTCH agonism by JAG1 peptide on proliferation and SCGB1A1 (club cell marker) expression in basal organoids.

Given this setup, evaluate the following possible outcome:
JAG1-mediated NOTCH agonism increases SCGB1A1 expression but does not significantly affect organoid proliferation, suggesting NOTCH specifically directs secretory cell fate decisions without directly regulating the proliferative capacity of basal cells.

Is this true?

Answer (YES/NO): YES